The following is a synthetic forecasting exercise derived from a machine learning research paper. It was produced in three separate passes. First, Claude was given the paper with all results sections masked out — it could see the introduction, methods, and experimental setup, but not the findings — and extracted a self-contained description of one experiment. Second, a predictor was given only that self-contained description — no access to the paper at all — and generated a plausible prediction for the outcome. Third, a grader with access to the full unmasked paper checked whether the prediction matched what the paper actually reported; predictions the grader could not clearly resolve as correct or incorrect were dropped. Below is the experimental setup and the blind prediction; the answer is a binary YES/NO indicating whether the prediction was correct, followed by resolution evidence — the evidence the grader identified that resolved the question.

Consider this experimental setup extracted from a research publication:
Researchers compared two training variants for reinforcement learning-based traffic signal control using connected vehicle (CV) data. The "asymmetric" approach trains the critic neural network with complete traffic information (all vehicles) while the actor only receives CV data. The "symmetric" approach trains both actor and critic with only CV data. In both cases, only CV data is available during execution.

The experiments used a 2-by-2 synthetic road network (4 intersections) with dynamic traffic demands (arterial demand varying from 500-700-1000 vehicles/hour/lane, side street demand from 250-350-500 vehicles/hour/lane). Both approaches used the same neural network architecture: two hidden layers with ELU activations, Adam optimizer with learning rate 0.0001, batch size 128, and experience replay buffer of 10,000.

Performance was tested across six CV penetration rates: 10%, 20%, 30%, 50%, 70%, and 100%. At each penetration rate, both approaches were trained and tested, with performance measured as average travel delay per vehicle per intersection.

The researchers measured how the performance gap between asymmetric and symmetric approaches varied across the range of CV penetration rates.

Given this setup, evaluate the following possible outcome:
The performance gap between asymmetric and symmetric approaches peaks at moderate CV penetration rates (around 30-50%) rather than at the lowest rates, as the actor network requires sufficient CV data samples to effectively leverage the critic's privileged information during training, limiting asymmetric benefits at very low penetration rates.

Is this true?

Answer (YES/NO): NO